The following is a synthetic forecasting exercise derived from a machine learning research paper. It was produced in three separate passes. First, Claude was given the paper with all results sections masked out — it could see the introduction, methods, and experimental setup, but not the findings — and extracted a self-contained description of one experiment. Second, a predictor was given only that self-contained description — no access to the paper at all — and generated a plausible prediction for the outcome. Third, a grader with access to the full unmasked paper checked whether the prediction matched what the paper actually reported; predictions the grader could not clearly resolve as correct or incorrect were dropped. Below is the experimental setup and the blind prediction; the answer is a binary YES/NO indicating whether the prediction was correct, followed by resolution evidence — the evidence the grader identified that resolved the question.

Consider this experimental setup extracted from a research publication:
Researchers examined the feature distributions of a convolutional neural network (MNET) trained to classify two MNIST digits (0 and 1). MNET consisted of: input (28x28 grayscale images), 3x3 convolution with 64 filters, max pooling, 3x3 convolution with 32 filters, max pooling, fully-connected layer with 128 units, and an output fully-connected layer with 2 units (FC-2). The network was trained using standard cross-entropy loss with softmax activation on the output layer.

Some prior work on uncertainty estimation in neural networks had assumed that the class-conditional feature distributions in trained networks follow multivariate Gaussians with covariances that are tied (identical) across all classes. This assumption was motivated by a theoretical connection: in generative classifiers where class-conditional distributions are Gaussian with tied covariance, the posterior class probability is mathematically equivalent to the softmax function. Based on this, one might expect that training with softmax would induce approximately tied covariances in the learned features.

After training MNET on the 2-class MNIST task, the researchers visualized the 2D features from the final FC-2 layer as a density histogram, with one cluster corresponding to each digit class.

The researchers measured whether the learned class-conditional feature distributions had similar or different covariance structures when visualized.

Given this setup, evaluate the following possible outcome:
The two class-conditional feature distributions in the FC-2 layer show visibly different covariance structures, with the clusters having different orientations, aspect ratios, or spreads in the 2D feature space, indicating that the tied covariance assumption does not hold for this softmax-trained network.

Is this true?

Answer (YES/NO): YES